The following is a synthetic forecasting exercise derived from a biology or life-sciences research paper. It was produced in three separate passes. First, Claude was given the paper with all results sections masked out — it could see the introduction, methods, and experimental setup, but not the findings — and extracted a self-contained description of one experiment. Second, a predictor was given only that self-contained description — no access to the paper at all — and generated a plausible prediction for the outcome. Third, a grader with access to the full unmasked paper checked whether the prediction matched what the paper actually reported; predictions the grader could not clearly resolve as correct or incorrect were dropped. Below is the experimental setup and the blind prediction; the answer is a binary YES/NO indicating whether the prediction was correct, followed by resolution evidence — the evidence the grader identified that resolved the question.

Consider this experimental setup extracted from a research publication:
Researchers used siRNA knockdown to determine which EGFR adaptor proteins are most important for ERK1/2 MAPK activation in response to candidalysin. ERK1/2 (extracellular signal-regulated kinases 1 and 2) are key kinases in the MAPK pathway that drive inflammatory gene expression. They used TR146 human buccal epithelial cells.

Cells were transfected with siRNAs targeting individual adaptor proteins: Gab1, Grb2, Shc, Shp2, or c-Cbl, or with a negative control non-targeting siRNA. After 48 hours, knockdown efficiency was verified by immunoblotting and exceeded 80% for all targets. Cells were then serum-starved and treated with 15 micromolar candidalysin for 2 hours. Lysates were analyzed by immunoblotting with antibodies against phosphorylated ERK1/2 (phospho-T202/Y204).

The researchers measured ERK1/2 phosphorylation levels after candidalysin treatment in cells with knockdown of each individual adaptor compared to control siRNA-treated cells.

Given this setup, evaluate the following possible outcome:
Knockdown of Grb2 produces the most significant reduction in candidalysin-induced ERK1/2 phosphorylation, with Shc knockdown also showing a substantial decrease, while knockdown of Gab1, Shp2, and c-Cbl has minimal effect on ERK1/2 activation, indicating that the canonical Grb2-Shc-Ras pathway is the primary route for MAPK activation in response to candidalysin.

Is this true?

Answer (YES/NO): NO